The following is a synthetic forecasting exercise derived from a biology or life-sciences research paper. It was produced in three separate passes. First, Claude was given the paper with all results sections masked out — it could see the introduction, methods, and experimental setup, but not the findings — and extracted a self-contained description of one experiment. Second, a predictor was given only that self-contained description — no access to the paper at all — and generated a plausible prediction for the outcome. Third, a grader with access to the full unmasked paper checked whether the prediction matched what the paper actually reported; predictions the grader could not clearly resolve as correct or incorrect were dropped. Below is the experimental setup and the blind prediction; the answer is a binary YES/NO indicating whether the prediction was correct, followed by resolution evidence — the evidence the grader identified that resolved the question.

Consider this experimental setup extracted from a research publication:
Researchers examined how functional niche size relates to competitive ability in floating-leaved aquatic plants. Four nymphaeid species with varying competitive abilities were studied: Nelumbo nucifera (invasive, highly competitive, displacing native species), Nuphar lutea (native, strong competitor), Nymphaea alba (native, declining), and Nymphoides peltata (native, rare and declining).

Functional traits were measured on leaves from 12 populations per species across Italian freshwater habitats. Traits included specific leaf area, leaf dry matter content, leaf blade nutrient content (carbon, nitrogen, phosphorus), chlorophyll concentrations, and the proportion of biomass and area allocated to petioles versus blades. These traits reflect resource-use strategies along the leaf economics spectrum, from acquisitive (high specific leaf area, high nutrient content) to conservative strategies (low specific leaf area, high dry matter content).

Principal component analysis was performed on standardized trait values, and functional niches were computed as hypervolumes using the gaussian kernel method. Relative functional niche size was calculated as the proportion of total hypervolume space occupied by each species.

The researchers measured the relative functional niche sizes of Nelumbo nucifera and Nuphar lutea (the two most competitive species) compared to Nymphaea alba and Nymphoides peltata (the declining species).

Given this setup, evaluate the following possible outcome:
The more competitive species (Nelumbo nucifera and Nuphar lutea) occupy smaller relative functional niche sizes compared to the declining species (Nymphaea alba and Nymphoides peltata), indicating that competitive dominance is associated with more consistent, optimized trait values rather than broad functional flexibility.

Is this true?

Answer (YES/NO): NO